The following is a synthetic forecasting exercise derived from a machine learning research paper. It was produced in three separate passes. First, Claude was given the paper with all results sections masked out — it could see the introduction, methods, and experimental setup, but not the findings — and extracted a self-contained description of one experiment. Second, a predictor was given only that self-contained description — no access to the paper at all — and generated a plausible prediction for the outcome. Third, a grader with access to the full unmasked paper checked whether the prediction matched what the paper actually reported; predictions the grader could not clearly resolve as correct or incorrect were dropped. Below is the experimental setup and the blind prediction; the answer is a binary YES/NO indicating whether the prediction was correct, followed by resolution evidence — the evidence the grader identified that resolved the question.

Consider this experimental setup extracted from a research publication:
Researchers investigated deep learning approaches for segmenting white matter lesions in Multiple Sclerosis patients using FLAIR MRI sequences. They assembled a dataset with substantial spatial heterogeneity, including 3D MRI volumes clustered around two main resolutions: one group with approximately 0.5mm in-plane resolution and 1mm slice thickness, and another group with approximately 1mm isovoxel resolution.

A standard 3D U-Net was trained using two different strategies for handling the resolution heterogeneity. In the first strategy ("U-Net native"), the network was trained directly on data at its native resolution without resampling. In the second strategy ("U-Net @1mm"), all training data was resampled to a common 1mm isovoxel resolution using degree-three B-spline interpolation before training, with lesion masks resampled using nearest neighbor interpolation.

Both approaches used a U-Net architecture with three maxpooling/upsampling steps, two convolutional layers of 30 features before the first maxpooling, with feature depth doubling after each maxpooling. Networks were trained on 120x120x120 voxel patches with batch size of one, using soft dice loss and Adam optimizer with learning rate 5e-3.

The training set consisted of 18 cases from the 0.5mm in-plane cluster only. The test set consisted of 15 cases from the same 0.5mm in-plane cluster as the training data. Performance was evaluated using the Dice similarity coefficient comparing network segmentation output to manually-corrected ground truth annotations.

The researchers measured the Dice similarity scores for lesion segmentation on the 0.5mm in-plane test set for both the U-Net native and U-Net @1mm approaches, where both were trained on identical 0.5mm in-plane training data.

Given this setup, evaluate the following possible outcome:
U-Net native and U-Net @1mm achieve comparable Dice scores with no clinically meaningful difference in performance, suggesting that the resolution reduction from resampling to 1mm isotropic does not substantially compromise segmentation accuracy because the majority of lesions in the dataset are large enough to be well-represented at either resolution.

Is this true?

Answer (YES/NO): NO